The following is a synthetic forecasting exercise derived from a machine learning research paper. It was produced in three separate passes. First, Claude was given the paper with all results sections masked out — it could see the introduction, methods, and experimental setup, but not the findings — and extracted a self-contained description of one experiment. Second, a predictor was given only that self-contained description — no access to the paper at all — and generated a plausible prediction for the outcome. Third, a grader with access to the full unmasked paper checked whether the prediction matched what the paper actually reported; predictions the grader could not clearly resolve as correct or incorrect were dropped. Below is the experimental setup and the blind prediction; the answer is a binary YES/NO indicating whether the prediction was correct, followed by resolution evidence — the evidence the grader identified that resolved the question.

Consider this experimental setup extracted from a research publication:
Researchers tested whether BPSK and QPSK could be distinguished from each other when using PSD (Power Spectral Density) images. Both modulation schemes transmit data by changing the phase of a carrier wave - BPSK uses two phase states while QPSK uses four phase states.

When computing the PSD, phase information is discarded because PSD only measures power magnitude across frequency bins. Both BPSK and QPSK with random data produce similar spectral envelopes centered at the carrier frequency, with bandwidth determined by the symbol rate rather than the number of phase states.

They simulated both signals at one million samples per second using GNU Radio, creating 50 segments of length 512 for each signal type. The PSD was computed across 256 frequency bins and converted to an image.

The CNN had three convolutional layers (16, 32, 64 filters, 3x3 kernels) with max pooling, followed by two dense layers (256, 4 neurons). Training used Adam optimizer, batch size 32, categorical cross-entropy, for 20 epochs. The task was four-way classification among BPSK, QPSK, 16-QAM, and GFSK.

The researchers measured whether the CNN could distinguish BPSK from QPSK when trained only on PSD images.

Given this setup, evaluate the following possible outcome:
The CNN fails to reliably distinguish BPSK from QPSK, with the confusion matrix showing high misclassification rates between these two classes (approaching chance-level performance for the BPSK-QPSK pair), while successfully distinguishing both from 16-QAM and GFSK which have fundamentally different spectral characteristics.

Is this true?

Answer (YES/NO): NO